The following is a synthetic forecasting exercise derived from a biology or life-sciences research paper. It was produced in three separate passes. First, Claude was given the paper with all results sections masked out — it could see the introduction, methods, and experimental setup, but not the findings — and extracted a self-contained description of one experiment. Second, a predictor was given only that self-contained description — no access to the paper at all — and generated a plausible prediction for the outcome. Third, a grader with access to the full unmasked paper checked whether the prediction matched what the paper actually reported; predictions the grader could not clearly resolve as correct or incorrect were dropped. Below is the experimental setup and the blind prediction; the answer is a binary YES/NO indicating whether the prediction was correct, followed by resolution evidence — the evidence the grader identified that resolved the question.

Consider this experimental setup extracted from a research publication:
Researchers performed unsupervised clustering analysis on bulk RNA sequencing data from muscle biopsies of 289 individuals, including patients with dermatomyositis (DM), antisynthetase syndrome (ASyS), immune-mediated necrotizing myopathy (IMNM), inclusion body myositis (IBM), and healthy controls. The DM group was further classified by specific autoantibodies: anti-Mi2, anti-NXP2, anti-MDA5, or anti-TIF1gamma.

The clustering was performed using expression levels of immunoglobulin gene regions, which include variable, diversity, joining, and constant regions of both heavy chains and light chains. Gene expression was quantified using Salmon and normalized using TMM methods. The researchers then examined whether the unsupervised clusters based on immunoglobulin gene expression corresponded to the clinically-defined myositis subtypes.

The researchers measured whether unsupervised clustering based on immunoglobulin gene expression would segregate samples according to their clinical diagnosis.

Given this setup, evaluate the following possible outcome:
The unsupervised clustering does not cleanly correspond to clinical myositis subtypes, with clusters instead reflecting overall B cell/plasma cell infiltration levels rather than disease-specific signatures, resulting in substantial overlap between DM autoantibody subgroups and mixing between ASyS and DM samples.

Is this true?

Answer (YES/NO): NO